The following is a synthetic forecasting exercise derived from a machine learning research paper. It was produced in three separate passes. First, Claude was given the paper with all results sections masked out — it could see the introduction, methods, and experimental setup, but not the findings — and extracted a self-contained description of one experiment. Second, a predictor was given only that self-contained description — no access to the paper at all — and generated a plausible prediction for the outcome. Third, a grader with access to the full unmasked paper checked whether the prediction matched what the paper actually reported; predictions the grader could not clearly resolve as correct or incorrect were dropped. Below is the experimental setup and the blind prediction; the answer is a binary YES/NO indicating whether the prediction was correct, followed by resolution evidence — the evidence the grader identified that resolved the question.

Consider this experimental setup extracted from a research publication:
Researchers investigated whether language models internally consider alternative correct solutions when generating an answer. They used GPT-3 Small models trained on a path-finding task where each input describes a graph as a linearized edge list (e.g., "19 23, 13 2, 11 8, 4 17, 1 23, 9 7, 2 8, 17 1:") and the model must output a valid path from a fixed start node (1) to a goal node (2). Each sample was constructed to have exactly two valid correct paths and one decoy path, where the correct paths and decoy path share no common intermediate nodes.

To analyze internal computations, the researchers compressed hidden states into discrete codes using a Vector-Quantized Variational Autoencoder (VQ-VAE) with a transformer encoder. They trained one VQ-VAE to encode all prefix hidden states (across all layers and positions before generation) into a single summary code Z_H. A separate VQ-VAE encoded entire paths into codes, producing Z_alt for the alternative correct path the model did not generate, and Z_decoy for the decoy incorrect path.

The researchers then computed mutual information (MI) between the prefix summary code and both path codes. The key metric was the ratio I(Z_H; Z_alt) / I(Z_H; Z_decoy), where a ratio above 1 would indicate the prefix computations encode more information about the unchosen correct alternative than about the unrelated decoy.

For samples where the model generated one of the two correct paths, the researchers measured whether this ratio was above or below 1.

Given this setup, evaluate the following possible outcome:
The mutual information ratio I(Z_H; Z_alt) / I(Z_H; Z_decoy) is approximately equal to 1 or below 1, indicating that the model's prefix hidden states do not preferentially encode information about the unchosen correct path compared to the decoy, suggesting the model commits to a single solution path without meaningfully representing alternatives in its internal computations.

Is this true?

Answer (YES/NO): NO